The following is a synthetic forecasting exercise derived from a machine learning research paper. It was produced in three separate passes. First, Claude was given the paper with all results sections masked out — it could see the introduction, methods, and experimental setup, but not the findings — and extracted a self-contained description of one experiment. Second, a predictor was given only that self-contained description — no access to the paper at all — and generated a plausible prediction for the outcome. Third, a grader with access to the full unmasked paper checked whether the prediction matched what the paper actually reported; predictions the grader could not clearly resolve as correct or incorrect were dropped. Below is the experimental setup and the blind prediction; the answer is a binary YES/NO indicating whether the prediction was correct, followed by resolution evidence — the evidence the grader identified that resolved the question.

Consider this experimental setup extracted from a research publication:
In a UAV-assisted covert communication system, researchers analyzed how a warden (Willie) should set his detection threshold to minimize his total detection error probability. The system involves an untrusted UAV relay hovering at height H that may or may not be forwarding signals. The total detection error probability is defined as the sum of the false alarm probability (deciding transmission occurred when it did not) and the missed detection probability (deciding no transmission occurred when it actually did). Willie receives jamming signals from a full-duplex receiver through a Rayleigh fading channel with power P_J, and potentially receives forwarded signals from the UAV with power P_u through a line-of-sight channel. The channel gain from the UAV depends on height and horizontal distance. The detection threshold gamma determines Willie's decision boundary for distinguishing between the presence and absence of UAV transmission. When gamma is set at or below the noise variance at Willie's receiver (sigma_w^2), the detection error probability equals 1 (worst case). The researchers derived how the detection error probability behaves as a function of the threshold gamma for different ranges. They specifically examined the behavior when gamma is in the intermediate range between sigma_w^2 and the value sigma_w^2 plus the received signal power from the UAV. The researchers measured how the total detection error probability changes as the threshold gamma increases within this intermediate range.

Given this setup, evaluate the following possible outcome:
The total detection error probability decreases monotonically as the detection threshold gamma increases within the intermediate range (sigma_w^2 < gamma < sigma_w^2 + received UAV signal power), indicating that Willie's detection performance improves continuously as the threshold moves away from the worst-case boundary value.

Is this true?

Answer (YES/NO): YES